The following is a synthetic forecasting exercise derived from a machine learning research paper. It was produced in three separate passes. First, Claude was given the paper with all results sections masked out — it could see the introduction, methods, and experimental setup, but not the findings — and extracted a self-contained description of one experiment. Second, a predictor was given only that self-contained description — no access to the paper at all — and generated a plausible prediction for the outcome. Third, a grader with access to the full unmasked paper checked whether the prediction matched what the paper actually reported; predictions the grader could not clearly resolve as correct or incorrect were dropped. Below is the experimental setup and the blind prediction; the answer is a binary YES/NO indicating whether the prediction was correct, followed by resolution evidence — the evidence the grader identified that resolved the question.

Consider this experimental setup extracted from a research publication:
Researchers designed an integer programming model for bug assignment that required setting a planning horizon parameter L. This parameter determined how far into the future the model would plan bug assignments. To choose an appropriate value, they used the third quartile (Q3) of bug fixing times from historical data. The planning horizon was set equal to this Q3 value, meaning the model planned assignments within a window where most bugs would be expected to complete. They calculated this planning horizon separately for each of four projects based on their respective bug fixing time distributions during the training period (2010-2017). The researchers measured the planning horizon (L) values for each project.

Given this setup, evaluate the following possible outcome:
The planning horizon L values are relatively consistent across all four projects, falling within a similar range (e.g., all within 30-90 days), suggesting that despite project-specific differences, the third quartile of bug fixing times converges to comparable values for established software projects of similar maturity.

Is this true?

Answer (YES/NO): NO